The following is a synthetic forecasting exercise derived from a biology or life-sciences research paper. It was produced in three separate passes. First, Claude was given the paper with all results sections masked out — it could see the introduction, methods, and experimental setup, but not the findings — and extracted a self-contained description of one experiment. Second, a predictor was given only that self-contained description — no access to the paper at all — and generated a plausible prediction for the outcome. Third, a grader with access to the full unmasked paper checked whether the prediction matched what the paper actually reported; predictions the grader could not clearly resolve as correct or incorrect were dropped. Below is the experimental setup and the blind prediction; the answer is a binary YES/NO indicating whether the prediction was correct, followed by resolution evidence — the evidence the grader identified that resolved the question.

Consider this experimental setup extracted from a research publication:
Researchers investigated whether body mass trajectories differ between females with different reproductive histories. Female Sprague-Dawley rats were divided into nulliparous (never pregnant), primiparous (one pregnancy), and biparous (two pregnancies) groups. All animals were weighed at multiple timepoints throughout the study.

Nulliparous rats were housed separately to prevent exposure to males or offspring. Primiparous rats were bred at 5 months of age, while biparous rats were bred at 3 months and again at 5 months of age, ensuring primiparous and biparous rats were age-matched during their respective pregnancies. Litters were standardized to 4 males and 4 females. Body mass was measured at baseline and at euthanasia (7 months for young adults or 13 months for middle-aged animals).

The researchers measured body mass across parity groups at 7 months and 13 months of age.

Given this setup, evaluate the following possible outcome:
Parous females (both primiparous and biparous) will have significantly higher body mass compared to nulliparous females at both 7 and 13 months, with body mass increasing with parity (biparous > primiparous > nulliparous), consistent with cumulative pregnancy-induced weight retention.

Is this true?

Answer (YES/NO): NO